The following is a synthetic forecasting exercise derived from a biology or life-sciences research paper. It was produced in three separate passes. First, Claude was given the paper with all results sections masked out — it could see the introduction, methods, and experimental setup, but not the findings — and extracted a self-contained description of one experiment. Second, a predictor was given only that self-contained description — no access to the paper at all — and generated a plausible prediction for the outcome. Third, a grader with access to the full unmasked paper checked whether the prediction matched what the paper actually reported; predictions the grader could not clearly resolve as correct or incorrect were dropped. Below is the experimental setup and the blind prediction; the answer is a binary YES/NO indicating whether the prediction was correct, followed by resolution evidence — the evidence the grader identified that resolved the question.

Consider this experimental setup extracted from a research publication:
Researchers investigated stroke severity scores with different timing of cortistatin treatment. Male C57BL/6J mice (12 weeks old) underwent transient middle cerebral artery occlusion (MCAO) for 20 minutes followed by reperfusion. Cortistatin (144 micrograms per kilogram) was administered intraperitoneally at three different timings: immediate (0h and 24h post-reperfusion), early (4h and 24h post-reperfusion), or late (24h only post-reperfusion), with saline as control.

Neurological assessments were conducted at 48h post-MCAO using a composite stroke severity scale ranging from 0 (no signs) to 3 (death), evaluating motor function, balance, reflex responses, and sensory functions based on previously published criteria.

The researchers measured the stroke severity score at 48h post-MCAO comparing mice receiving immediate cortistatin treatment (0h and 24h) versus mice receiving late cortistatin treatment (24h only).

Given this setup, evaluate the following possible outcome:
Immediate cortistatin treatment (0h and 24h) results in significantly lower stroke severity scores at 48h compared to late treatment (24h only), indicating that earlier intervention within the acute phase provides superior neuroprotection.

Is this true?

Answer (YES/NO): NO